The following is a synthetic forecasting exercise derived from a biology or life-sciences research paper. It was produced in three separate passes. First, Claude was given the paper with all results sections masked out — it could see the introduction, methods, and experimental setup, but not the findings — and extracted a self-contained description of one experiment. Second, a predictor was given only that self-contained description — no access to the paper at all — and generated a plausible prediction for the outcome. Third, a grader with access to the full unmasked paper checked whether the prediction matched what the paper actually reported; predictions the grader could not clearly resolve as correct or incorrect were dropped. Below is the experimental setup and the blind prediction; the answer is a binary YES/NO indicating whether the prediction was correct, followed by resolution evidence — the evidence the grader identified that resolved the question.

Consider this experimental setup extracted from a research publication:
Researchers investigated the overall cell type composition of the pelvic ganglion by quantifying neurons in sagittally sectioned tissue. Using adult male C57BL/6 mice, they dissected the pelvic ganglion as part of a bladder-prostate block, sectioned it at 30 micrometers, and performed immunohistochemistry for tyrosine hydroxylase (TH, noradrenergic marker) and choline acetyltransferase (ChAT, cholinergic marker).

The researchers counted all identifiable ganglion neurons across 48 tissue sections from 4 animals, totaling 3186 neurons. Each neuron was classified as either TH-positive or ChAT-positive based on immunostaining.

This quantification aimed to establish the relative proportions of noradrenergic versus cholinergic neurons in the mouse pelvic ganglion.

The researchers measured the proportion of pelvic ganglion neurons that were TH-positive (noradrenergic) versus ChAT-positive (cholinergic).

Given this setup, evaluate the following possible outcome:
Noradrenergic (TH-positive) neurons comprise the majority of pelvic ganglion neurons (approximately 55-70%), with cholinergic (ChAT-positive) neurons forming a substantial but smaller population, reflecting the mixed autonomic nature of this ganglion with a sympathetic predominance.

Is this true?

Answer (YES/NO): NO